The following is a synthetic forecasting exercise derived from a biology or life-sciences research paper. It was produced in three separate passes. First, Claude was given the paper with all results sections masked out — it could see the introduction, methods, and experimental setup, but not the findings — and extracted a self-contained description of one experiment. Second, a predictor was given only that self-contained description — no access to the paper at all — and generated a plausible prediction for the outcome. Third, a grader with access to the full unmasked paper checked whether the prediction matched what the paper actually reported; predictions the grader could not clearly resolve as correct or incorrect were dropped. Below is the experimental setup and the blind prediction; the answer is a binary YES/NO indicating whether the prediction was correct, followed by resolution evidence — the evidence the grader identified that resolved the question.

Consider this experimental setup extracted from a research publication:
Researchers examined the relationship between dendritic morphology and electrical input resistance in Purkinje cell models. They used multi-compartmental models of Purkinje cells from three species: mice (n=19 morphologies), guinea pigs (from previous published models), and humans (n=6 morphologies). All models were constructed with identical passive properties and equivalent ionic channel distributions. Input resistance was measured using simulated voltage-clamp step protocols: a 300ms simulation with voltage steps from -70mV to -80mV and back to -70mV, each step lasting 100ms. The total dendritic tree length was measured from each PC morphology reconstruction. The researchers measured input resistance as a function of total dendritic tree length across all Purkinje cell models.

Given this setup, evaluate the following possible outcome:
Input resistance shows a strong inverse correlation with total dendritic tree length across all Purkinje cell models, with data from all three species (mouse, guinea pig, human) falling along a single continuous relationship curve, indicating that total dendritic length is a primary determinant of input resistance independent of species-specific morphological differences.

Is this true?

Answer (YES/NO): YES